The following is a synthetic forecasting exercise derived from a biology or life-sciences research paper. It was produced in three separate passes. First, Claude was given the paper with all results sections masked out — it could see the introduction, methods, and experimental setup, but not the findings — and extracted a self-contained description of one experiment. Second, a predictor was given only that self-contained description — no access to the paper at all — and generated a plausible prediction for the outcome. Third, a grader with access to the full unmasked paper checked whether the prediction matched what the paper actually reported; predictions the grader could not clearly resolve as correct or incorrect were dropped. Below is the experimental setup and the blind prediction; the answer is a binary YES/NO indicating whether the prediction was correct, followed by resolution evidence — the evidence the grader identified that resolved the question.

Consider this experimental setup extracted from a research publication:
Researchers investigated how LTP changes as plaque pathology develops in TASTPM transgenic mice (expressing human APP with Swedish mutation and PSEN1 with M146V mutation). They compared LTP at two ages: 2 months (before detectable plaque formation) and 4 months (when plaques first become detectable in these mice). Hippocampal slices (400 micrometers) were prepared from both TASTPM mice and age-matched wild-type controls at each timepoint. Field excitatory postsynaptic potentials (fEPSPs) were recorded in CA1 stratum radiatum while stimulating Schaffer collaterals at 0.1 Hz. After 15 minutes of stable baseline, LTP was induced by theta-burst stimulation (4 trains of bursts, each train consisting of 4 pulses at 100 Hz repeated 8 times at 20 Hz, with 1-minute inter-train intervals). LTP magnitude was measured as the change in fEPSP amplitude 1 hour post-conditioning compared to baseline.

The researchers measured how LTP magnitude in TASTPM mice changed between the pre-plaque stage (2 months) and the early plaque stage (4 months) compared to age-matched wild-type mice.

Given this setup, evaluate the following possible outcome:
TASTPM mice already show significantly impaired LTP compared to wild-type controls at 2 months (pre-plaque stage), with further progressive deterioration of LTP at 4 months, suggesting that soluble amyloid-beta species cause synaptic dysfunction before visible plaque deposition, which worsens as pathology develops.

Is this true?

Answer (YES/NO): NO